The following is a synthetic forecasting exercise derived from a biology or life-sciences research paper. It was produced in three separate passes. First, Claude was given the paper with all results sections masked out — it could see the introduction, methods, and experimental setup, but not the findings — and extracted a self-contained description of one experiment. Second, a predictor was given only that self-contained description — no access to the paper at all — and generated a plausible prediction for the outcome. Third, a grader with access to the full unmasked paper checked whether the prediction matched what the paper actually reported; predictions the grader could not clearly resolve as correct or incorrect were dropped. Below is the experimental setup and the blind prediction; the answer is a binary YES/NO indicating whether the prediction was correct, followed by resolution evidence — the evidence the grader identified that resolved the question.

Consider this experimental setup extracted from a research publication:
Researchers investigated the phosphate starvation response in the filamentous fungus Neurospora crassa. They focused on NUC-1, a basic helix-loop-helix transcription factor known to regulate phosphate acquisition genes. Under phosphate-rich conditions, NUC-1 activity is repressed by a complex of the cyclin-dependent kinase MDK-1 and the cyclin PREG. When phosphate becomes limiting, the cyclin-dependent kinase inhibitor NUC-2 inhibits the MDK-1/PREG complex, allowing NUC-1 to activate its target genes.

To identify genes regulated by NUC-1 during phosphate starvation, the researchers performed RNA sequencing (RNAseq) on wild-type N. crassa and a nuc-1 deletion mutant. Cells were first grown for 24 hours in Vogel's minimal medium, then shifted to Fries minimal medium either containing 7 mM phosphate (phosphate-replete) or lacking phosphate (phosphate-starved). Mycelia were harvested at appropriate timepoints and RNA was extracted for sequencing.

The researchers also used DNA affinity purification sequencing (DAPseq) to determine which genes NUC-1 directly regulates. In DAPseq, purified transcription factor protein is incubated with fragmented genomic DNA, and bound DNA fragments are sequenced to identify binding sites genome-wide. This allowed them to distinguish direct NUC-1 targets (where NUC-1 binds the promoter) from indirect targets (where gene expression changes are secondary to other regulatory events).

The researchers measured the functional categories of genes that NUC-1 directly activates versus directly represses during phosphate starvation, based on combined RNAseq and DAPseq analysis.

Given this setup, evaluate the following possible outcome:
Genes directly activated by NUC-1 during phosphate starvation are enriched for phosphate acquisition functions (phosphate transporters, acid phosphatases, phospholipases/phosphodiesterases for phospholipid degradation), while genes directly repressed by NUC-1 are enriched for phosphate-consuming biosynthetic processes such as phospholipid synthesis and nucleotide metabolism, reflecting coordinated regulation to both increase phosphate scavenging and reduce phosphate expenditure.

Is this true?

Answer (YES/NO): NO